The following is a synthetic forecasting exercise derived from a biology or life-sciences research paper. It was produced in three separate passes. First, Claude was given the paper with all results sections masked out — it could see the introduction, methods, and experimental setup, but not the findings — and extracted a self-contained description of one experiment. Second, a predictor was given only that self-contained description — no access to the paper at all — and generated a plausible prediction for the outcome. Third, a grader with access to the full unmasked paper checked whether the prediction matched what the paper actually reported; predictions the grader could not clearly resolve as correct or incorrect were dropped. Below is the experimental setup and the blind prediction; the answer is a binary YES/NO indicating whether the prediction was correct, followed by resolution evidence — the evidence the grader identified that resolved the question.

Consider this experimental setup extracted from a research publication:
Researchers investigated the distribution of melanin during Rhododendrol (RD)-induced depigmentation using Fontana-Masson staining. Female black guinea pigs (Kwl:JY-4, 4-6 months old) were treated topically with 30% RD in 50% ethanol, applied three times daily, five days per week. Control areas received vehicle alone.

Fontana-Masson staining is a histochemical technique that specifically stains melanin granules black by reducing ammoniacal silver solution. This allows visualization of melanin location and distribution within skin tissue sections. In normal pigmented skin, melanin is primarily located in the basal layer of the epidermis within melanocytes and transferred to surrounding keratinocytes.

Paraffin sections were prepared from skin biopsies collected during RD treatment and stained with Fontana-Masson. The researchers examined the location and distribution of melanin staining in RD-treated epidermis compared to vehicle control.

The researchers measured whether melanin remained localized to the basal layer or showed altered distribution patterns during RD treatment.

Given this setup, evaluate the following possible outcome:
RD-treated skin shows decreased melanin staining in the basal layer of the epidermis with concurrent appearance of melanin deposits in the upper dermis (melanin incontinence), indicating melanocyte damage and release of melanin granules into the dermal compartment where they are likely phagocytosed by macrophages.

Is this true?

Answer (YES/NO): YES